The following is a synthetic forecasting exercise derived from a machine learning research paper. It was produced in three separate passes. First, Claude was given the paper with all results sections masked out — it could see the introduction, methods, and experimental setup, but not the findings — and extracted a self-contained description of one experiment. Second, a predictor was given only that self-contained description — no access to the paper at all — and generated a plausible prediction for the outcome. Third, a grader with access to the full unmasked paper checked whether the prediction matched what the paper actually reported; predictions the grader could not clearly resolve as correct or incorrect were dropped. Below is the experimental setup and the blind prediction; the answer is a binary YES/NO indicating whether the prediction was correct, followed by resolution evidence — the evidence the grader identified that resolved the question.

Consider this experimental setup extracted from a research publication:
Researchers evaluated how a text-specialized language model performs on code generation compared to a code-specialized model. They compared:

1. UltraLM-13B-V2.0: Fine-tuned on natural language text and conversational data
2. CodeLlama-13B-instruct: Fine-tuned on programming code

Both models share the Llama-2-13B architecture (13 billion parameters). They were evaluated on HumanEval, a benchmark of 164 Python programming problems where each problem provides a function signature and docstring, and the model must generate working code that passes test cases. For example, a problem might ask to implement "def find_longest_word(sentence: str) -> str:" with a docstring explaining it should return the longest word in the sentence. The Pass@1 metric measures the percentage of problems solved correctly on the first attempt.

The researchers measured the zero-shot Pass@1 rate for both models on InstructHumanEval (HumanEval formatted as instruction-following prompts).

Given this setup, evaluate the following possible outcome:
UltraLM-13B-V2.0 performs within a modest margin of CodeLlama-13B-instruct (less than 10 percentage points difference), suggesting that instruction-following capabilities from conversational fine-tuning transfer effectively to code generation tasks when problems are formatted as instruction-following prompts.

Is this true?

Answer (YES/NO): NO